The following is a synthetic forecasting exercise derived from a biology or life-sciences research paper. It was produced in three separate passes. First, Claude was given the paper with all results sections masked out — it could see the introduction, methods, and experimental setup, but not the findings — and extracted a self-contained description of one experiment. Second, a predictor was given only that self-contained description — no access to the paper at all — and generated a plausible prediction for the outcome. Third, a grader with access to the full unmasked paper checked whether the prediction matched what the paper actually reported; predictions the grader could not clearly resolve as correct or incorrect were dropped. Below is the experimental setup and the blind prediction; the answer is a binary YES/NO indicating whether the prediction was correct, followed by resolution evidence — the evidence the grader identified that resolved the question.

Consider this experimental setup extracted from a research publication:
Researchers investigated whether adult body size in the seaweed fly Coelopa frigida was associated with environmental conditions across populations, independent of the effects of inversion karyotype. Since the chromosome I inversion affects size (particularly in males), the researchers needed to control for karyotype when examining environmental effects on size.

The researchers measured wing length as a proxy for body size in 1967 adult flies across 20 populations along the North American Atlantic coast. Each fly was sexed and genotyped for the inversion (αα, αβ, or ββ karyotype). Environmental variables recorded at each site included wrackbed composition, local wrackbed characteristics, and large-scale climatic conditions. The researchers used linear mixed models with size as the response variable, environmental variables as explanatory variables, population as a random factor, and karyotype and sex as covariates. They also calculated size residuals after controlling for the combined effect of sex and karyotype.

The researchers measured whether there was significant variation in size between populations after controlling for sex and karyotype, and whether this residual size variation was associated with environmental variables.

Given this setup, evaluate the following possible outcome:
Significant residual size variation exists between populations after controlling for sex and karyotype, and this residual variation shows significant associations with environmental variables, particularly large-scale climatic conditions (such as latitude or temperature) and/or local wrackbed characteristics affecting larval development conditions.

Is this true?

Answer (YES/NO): NO